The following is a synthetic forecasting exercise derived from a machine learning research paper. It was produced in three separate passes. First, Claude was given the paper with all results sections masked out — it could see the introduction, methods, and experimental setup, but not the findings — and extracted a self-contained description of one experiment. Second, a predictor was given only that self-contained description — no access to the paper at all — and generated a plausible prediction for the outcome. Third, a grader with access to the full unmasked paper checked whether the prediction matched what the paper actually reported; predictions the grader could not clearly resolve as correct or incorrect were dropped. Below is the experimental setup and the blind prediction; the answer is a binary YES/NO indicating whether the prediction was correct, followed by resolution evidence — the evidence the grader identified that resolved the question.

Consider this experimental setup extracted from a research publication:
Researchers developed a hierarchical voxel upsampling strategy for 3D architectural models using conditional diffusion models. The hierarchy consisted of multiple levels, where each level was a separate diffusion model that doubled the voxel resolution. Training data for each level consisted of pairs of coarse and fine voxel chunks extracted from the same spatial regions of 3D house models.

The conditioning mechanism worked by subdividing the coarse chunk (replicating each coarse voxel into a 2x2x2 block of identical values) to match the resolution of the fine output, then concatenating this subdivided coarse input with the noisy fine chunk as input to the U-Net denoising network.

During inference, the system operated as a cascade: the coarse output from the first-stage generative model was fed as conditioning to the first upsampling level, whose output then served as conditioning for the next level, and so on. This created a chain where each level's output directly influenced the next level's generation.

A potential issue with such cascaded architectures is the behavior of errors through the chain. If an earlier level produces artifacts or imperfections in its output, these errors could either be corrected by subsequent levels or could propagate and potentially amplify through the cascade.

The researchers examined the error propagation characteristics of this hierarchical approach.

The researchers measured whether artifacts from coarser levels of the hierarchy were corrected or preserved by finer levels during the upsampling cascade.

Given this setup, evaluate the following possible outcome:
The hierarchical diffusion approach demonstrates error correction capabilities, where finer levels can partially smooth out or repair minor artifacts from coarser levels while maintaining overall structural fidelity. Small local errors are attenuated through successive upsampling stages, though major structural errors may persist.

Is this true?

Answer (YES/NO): NO